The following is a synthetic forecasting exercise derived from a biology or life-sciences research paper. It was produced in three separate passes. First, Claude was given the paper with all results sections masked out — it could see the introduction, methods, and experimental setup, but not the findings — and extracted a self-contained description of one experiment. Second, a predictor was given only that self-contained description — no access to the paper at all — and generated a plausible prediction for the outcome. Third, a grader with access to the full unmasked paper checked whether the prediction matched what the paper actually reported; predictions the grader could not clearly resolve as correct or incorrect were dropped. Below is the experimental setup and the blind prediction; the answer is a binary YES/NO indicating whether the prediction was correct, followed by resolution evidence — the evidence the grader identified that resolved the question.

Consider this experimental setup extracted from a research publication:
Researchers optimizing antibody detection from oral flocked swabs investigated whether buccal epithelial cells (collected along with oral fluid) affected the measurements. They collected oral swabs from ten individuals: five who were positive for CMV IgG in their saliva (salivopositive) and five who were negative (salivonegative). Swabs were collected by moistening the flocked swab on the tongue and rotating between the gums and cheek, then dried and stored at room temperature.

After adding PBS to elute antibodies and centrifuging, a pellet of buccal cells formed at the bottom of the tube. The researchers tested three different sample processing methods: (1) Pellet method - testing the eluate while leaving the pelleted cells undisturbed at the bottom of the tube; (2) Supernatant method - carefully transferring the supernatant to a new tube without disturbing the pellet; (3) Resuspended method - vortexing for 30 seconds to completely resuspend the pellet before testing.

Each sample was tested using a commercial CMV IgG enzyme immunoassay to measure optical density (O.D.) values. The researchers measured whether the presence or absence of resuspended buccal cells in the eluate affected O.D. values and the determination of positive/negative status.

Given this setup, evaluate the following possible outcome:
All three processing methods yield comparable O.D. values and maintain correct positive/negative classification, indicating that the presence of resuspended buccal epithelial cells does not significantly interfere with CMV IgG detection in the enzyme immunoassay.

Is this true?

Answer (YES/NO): NO